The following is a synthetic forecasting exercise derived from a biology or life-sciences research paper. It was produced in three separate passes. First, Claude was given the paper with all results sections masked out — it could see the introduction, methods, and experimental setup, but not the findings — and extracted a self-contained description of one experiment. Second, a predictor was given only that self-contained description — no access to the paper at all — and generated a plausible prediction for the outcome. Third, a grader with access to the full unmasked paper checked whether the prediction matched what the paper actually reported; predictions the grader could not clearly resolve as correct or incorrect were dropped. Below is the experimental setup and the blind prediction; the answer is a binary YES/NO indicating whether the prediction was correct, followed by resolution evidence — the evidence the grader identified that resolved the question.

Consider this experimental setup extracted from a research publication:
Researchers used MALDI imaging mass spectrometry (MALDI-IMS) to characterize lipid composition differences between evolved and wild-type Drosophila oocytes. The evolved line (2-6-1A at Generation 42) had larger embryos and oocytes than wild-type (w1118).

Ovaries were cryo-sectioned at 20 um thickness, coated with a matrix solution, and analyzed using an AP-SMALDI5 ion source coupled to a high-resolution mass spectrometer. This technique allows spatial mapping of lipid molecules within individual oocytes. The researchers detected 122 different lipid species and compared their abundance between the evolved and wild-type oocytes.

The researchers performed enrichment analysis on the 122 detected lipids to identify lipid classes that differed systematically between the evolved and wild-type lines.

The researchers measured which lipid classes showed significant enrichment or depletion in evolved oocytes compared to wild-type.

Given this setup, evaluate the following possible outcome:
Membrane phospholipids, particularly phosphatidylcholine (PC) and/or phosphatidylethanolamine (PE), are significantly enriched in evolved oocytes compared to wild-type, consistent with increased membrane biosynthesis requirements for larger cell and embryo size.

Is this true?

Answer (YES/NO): NO